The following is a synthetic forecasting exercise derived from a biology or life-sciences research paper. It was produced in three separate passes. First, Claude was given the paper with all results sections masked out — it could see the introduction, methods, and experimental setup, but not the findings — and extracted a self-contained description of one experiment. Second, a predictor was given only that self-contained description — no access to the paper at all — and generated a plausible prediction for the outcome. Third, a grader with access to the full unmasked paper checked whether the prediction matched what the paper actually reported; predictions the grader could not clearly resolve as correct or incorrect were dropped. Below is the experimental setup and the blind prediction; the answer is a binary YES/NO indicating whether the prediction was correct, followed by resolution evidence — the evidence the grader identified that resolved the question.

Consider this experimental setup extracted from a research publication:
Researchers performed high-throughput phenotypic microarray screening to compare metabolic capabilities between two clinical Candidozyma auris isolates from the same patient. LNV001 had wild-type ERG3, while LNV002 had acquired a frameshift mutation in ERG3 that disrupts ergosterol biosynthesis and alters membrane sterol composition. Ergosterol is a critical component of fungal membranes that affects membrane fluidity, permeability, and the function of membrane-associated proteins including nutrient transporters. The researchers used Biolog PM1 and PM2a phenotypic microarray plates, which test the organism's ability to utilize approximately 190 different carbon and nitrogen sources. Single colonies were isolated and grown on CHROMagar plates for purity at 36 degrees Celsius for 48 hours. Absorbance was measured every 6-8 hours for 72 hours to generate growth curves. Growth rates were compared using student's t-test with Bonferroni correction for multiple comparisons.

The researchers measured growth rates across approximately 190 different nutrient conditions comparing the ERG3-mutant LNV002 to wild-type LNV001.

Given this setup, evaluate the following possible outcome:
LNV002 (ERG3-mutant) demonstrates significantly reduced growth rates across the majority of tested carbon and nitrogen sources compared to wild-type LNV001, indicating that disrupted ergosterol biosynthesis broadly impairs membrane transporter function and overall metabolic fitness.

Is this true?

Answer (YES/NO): NO